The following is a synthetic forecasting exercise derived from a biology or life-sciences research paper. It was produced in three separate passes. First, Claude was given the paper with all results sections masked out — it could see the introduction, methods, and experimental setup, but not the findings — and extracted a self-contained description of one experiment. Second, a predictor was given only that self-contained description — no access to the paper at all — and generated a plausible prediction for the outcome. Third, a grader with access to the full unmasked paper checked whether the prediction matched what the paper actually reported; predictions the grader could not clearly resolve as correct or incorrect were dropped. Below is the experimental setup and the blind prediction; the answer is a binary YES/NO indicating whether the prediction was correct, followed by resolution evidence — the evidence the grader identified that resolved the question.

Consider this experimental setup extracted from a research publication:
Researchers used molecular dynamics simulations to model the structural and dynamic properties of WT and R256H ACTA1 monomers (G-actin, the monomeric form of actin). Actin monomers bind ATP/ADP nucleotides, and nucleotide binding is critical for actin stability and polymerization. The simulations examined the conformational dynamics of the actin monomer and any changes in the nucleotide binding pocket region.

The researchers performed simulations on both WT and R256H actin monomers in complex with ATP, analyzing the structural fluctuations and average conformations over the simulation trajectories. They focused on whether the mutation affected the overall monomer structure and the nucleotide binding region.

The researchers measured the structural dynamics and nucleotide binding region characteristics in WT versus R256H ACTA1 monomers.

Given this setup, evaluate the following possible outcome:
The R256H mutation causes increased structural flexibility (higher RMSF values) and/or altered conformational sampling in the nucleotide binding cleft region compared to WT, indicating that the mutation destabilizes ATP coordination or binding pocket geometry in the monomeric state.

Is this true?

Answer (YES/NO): YES